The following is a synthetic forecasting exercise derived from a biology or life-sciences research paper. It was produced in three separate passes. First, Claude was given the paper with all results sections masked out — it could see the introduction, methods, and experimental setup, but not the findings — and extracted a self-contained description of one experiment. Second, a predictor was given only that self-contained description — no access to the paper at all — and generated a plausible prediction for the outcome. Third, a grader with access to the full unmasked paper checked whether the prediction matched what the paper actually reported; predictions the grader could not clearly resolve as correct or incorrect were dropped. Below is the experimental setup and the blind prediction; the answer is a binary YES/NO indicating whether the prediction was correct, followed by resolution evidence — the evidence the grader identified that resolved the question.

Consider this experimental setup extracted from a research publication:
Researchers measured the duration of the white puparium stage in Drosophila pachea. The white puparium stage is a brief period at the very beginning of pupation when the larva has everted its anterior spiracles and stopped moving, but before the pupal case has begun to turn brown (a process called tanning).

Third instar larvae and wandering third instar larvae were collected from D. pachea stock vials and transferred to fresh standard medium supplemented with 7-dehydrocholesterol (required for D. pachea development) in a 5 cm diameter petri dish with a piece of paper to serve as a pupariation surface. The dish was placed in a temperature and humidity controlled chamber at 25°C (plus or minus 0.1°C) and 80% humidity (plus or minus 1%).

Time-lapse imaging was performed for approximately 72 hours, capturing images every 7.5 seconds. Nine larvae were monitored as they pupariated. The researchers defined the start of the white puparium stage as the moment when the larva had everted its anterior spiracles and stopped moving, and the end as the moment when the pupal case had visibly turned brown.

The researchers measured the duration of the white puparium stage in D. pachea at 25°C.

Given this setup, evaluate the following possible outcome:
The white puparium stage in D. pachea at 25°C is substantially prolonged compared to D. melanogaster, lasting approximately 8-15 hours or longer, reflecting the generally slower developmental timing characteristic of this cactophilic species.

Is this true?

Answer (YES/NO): NO